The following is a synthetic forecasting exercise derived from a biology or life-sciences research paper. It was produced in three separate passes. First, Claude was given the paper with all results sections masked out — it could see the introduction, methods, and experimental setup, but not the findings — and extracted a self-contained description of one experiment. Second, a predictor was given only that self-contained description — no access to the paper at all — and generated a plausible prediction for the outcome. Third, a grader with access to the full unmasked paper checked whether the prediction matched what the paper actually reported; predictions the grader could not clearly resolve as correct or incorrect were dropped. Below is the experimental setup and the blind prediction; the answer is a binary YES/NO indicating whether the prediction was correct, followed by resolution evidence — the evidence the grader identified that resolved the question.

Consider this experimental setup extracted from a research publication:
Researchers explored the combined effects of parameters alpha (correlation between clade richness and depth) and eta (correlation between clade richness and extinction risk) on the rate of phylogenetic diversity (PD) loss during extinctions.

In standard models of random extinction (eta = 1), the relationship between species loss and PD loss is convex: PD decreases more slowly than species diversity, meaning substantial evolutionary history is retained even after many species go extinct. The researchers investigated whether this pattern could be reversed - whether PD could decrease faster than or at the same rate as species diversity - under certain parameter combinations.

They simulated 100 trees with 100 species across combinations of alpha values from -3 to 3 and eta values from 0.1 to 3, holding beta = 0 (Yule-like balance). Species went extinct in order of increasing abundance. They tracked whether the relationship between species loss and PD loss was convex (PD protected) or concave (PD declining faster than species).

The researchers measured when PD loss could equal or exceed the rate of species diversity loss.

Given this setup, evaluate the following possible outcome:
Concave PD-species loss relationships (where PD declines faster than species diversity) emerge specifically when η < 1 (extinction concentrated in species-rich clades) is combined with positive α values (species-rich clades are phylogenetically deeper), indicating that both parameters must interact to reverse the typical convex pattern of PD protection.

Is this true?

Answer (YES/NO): NO